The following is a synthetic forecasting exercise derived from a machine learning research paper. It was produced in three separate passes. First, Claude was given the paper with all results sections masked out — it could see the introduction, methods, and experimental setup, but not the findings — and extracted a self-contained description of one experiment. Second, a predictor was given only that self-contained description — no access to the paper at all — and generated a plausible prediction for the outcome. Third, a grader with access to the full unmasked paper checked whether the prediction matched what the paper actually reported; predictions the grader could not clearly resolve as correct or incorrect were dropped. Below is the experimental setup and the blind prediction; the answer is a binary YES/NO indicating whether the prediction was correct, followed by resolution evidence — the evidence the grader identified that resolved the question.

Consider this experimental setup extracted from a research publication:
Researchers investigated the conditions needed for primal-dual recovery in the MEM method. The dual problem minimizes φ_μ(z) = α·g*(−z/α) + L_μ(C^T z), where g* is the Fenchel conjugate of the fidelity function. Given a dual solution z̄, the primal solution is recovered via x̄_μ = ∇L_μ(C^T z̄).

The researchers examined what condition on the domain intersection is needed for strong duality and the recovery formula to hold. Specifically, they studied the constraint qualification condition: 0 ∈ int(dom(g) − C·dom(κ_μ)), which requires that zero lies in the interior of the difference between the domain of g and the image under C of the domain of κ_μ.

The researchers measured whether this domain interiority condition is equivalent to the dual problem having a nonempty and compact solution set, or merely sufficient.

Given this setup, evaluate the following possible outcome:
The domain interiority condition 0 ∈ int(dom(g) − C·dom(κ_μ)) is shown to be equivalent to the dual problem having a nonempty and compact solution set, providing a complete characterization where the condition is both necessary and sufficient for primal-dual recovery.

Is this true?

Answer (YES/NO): YES